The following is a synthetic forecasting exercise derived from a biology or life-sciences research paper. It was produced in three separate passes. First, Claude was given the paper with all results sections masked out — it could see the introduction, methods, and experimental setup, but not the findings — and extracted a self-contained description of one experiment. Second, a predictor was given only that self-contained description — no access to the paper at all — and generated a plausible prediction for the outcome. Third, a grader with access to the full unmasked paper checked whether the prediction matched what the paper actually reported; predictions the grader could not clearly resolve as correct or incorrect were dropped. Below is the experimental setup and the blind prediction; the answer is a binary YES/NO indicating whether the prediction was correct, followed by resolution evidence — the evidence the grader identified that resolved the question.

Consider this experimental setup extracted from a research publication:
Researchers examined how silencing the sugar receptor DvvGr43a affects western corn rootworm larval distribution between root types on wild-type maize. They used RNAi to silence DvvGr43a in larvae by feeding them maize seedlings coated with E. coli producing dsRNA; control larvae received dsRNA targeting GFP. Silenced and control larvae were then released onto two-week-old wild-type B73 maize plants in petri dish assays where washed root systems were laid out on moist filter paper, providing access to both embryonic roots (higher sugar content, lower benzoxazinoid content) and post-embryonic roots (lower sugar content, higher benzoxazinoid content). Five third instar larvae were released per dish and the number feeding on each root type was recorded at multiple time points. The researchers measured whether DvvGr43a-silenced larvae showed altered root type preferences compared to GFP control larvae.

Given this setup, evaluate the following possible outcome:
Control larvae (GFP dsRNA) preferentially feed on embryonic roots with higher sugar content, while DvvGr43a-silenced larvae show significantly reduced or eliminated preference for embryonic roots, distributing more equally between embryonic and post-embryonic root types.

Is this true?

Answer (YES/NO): NO